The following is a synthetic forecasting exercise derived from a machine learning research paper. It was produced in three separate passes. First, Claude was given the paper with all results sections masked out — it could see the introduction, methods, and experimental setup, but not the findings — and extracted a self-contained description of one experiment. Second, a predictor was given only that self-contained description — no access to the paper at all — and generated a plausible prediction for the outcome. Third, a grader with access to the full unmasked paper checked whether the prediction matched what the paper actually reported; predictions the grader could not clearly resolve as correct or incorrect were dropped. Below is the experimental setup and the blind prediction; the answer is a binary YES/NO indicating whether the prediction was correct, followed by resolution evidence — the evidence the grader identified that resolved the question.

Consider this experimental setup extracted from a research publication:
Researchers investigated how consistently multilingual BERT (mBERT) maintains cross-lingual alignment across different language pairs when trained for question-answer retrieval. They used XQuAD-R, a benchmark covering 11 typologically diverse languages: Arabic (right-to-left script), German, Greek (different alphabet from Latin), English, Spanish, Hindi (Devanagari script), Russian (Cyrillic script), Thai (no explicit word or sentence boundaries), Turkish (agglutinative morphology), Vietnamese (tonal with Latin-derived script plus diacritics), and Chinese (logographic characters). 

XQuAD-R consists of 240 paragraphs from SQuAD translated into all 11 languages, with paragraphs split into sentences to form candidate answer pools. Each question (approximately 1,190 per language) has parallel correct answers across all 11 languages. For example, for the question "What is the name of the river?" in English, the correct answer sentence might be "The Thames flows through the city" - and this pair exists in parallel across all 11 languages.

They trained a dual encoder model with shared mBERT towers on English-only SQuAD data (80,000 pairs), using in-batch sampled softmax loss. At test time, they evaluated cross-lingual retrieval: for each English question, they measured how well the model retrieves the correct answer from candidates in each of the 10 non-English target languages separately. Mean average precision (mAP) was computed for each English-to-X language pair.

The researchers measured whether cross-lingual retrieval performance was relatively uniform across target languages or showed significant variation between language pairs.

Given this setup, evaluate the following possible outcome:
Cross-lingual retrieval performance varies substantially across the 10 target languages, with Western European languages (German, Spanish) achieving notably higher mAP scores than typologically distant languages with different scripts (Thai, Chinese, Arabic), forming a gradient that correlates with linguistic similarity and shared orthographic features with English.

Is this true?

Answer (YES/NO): YES